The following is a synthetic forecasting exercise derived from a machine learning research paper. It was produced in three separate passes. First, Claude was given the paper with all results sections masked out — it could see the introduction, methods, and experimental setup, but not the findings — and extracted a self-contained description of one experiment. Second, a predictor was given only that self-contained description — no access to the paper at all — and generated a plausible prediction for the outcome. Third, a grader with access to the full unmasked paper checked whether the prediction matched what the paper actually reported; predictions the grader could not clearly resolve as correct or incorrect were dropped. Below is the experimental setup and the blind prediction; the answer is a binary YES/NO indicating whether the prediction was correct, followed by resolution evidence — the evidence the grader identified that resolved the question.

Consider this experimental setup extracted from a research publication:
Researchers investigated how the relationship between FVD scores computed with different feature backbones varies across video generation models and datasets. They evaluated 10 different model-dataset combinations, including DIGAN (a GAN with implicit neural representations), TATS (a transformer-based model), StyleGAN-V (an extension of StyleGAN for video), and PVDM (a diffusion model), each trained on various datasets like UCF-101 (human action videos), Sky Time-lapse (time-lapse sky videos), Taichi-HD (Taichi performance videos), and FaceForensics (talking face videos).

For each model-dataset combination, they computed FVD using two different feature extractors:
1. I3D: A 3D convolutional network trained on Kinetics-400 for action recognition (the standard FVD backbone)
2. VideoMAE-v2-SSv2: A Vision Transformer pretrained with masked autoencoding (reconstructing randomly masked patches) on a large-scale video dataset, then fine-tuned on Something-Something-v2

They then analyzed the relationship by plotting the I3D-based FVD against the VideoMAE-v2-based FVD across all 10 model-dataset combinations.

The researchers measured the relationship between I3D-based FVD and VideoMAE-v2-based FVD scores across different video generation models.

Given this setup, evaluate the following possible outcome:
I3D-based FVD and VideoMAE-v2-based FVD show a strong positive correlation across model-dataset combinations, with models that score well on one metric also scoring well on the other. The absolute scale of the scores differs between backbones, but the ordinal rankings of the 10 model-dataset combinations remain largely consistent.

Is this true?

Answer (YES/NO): NO